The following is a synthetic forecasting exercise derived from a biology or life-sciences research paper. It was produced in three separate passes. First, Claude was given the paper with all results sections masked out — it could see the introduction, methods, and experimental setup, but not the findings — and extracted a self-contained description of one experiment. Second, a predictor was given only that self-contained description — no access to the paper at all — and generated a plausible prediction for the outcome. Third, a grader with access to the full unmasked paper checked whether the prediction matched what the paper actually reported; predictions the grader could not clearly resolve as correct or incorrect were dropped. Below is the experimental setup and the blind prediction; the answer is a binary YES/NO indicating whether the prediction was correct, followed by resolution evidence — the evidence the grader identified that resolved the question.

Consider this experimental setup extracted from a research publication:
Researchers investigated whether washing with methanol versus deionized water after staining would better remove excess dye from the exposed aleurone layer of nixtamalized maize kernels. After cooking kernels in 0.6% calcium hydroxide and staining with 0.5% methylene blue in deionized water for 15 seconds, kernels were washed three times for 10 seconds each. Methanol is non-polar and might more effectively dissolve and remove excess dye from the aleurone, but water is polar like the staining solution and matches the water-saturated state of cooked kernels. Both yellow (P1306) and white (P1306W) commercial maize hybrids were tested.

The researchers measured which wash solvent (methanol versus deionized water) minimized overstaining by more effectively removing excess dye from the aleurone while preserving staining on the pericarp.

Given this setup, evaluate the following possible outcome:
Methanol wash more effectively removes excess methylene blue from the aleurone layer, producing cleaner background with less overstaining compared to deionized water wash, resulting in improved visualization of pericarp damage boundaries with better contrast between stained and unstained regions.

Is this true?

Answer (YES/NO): YES